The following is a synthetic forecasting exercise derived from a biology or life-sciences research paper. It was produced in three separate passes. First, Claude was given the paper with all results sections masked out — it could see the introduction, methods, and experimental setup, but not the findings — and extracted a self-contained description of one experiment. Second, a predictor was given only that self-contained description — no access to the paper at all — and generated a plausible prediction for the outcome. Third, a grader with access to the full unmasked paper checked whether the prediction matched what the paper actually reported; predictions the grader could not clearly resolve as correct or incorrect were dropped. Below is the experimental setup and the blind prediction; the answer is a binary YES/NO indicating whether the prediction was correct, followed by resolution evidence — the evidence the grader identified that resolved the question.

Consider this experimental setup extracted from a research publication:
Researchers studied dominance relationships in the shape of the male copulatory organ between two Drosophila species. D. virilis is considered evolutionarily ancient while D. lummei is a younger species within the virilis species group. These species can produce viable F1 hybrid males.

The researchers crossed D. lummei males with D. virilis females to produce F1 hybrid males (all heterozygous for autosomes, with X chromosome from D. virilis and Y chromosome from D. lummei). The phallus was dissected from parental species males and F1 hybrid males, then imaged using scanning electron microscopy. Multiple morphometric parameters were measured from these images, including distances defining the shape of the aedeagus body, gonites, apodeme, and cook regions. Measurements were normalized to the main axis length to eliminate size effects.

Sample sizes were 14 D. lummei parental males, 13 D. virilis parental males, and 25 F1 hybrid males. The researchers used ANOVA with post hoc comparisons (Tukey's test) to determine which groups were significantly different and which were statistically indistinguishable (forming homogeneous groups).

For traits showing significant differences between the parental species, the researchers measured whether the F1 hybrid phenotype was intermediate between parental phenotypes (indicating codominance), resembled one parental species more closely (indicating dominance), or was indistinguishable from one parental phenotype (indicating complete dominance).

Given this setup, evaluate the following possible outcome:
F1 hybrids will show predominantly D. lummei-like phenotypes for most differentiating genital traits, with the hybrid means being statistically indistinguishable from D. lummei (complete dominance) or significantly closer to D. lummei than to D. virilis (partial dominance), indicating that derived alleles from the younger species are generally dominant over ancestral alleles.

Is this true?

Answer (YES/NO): NO